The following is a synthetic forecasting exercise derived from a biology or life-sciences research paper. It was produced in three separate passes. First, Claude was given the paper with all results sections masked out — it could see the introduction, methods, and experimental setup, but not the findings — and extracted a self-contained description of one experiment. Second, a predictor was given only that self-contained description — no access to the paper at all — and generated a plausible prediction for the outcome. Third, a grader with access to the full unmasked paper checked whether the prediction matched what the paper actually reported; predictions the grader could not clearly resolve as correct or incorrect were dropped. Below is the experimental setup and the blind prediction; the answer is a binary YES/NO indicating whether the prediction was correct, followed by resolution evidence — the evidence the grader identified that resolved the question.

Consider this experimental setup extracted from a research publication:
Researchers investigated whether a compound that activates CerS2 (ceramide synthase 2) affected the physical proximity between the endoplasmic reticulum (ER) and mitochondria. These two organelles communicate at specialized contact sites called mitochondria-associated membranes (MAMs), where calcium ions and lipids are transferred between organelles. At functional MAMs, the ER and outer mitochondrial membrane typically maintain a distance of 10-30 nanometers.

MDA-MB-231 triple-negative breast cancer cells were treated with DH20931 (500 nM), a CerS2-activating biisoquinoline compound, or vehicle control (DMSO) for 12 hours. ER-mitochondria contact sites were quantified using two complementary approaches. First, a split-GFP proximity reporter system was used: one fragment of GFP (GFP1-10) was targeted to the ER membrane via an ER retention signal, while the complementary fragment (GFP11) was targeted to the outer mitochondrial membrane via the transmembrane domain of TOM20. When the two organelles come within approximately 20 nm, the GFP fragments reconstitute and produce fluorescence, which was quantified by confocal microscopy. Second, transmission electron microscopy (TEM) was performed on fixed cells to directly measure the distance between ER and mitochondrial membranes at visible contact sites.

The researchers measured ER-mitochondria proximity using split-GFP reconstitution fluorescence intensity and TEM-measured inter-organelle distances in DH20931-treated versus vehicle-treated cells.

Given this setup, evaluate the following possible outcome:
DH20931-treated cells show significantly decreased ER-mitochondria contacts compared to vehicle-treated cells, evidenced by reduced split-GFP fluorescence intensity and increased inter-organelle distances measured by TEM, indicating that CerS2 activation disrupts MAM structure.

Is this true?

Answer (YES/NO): NO